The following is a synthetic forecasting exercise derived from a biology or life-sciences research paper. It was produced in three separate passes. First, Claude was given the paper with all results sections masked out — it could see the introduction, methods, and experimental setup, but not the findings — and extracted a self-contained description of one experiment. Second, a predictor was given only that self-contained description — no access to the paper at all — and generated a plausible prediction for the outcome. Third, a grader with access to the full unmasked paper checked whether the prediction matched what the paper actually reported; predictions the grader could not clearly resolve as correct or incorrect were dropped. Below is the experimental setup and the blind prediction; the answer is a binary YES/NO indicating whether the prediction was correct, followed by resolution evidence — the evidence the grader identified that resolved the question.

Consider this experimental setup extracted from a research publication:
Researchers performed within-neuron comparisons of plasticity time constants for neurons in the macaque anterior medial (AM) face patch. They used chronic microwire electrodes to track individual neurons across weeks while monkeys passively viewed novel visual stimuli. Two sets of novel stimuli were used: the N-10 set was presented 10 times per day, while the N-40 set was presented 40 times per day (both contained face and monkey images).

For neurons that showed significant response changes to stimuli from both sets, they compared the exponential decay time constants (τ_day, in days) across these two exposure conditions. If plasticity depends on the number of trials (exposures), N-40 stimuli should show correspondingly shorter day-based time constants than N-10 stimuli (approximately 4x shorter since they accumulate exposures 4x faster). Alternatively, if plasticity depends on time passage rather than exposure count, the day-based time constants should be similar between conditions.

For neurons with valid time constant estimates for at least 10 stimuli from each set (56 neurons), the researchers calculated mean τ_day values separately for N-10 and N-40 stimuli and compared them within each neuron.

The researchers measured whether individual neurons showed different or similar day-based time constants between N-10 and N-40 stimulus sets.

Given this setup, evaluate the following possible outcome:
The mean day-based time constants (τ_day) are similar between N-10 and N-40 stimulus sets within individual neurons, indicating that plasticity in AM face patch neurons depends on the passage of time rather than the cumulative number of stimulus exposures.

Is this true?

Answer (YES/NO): YES